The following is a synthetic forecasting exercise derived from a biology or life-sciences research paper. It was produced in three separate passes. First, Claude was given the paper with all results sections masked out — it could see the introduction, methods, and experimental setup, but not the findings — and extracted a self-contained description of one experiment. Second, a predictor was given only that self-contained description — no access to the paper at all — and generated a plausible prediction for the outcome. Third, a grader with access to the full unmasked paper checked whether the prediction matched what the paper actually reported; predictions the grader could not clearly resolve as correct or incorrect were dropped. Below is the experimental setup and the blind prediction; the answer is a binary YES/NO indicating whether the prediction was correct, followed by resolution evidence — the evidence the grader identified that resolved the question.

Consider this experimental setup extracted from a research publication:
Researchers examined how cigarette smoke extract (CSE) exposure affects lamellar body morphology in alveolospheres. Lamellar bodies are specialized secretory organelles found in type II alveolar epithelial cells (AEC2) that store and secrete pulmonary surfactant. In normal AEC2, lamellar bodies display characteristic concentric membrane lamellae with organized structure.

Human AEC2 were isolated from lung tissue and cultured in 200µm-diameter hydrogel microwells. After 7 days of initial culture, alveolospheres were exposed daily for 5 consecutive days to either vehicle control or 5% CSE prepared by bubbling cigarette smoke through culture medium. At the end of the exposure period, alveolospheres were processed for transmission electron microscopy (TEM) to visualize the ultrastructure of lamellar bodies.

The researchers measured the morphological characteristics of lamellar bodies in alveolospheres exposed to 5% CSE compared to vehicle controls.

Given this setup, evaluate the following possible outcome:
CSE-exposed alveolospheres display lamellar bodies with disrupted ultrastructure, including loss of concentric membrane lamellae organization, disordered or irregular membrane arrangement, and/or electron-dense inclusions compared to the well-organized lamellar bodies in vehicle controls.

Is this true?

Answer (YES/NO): YES